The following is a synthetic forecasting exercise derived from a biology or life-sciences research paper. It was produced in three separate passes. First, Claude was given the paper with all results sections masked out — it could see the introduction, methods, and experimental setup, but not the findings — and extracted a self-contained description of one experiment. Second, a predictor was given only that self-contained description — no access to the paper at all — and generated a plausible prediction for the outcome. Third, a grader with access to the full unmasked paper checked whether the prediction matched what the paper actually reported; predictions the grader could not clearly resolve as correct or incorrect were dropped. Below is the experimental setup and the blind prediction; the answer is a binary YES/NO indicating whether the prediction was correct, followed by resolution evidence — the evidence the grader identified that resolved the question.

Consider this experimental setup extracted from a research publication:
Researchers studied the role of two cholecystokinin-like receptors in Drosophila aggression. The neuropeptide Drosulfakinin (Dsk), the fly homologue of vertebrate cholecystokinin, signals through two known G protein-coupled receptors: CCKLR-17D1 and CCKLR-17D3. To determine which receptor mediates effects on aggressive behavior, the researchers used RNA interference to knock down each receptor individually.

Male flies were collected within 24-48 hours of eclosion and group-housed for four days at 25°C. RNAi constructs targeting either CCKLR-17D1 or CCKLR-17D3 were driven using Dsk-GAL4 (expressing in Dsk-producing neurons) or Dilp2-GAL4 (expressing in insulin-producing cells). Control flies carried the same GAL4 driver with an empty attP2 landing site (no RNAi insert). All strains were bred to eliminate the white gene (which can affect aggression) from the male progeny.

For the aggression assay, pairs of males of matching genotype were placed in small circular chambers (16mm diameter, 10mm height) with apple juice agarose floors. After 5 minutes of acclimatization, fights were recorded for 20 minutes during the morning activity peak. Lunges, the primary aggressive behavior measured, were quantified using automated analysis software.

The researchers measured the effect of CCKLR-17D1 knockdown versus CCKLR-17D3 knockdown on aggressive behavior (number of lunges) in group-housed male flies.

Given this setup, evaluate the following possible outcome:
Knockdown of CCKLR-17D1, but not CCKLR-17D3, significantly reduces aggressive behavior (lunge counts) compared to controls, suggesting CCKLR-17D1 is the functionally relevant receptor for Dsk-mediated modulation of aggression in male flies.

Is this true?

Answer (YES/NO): NO